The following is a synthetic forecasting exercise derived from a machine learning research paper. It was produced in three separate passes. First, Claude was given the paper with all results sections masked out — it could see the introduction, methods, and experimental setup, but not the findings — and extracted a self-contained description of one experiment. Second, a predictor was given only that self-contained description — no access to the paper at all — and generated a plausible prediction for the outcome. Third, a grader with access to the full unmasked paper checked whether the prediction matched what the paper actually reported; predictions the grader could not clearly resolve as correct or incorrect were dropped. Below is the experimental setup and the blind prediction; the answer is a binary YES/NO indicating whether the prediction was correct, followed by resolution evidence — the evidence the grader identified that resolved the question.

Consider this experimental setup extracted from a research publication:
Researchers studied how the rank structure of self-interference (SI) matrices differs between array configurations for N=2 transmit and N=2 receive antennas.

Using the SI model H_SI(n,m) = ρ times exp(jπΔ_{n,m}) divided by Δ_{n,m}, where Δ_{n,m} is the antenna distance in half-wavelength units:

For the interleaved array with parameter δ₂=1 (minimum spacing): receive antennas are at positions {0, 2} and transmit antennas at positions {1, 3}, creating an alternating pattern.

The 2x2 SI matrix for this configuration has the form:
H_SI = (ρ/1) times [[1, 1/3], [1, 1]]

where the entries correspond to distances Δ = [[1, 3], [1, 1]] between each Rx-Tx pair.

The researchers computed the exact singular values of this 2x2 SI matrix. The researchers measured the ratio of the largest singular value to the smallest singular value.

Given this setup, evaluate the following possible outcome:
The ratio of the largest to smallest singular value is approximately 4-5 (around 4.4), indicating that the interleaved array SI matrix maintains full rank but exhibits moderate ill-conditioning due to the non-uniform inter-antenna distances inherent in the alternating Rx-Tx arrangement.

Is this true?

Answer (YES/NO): YES